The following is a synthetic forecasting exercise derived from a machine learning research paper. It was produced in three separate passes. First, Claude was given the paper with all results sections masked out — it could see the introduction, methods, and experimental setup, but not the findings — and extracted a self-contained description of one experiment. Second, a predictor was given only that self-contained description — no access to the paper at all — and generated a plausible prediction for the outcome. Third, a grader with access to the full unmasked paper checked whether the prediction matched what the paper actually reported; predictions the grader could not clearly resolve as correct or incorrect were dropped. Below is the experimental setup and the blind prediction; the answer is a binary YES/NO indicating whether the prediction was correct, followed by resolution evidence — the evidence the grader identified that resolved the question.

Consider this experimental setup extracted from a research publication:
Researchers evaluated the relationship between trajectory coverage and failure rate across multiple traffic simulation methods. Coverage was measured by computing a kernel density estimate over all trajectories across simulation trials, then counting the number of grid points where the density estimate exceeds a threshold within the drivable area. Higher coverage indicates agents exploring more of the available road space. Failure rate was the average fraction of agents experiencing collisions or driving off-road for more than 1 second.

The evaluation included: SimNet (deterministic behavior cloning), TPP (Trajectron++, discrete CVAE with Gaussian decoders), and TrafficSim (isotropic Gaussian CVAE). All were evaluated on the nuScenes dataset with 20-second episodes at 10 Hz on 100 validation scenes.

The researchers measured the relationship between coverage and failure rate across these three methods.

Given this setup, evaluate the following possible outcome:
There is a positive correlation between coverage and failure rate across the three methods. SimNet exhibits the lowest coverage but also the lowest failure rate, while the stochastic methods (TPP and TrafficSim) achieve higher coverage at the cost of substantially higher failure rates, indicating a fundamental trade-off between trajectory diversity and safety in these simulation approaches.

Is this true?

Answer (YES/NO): NO